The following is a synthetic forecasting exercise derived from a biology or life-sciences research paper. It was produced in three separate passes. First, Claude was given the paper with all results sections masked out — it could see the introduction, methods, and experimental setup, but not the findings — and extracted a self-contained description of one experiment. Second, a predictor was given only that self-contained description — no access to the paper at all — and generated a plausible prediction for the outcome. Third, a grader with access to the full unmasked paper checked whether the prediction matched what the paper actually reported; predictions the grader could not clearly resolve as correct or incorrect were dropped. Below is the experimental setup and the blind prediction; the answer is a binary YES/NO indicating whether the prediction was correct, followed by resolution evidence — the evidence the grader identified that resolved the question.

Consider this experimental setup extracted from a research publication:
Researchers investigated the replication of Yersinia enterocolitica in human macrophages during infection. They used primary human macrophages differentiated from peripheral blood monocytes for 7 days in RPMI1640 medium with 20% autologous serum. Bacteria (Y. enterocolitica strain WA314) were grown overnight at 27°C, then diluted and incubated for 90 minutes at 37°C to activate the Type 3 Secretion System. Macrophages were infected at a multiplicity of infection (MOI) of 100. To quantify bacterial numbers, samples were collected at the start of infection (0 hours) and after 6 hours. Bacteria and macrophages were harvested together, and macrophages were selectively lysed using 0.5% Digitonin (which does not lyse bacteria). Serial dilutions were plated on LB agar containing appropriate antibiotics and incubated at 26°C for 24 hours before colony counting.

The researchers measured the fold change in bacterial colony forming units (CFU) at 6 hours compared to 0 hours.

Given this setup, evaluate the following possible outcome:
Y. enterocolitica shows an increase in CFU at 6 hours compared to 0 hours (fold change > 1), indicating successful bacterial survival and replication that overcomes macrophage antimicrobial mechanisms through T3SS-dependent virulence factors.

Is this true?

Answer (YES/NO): YES